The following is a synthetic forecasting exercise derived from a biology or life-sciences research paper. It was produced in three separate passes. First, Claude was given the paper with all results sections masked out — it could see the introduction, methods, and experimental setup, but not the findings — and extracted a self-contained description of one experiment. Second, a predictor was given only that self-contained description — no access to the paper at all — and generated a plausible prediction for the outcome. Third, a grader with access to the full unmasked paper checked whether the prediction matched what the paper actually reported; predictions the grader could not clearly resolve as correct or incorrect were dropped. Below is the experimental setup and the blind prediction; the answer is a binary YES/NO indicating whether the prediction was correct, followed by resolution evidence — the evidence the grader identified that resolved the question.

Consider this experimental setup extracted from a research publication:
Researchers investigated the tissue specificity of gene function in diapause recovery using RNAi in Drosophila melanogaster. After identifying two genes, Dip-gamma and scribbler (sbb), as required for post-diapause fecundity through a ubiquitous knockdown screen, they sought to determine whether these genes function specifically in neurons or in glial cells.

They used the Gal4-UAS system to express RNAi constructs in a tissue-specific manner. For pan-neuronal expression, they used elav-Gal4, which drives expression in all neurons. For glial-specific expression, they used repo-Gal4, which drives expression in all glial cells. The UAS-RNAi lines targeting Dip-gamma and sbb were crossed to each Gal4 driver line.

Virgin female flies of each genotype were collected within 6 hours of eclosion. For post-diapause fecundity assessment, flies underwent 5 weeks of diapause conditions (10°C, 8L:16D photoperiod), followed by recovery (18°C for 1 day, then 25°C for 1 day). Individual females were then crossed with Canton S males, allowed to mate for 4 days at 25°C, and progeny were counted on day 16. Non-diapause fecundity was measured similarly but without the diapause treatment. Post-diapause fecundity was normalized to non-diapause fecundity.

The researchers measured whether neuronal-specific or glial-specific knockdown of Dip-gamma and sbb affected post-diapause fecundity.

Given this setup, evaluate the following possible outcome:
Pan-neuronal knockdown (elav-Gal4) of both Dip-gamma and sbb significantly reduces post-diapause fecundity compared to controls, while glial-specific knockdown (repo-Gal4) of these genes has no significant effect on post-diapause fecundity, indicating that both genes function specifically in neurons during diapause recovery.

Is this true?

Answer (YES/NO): NO